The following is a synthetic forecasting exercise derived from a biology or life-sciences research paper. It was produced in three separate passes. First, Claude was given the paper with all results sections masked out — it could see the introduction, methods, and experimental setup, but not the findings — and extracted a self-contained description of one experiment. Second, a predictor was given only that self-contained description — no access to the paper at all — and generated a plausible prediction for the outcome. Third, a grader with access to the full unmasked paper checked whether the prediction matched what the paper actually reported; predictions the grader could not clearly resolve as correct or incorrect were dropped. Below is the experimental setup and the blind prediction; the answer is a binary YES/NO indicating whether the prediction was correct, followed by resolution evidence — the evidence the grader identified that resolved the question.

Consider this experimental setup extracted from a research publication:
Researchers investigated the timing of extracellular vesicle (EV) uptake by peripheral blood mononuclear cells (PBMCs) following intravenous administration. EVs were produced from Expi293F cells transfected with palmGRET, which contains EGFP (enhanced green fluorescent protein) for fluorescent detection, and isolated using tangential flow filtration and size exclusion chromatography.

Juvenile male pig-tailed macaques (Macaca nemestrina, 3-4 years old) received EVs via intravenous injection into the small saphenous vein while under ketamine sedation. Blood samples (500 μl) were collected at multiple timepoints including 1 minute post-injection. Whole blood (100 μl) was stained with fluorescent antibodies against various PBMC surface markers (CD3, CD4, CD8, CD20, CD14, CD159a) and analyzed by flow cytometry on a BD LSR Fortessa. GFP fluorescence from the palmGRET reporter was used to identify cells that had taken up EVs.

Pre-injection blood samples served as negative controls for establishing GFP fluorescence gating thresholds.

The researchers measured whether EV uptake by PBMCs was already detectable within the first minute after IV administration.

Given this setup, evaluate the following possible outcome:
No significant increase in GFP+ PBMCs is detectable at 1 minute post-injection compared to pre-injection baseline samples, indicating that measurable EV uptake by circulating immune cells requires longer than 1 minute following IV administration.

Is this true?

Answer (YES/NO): NO